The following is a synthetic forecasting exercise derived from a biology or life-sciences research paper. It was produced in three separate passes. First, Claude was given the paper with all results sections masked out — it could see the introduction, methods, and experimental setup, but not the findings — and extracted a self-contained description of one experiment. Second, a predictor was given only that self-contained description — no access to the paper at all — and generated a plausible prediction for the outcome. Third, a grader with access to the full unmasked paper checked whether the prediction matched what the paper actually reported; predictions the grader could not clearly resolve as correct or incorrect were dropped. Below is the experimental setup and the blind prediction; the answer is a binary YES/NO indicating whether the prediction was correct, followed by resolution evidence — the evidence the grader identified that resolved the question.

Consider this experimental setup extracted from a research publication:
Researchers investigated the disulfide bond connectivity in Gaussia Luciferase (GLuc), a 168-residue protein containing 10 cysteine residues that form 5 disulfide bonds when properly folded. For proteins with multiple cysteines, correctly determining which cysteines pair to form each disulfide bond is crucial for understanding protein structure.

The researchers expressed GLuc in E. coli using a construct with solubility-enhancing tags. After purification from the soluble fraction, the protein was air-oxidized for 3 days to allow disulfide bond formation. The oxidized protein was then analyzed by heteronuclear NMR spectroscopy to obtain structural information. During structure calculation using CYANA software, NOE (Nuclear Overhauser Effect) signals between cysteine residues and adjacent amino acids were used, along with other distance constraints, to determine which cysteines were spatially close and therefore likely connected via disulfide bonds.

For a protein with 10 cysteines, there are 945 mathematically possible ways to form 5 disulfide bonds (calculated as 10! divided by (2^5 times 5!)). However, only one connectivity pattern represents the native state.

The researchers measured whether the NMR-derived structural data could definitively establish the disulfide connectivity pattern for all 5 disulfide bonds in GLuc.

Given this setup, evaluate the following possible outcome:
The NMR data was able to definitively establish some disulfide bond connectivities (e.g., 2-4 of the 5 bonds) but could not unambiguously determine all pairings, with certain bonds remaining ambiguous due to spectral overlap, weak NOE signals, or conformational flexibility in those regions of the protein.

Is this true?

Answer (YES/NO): NO